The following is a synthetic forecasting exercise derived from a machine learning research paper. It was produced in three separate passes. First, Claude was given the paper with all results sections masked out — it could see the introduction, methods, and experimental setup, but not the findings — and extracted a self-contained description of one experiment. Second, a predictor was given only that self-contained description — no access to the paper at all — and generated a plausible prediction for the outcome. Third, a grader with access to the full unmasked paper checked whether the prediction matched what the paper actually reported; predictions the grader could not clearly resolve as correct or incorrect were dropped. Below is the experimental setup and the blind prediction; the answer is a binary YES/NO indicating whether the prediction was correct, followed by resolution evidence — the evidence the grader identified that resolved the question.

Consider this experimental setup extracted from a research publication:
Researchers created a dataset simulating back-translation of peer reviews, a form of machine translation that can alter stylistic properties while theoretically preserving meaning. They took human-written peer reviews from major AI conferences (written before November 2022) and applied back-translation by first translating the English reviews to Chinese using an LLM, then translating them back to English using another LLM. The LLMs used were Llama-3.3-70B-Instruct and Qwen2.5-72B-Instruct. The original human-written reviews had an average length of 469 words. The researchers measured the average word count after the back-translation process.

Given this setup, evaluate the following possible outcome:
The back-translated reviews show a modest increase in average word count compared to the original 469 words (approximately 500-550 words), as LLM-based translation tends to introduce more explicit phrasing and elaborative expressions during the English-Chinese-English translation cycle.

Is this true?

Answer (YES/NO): NO